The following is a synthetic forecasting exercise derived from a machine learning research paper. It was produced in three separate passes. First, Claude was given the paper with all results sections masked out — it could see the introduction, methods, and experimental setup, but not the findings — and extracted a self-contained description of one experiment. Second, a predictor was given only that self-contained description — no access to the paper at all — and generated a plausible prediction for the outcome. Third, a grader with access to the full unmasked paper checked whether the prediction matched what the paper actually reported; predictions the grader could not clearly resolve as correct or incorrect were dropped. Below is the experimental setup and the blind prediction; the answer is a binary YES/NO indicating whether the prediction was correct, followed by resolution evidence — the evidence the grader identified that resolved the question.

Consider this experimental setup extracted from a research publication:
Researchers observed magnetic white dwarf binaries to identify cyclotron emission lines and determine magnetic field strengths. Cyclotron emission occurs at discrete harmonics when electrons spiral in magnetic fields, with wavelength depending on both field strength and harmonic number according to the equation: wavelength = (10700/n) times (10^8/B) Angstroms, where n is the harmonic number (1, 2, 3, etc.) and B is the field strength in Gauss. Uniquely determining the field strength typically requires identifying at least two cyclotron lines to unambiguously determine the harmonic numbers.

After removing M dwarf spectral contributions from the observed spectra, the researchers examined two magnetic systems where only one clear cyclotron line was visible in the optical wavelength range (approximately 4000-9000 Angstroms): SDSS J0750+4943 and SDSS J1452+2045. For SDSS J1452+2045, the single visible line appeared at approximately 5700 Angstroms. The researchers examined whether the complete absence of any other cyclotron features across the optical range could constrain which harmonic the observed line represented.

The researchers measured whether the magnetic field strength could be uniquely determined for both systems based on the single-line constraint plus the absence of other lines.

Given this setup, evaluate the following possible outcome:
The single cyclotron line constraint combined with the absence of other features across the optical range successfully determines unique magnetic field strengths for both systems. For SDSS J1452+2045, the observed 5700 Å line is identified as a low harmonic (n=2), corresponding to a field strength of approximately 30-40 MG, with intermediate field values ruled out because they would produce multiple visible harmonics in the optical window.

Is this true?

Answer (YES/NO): NO